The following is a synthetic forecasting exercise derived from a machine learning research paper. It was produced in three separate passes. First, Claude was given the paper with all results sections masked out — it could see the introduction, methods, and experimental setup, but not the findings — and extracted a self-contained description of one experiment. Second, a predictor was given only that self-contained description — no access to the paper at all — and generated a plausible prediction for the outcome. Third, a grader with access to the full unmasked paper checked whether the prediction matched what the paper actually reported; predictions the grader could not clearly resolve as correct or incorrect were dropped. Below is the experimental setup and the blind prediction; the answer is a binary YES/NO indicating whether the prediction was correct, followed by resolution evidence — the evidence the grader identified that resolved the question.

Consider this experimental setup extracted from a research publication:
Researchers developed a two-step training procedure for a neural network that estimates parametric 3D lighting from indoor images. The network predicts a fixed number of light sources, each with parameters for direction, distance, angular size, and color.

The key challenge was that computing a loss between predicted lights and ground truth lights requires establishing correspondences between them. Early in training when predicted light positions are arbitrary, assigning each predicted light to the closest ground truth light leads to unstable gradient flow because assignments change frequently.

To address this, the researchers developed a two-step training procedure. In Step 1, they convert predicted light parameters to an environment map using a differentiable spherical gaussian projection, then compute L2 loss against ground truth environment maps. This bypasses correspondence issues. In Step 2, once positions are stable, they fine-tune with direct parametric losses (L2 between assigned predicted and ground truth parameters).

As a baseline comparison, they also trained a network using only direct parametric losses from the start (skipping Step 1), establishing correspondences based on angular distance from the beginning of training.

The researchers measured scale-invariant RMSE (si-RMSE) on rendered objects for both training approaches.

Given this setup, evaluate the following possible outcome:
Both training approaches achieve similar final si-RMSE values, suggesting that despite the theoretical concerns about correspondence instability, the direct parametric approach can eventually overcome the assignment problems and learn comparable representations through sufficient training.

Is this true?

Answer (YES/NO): NO